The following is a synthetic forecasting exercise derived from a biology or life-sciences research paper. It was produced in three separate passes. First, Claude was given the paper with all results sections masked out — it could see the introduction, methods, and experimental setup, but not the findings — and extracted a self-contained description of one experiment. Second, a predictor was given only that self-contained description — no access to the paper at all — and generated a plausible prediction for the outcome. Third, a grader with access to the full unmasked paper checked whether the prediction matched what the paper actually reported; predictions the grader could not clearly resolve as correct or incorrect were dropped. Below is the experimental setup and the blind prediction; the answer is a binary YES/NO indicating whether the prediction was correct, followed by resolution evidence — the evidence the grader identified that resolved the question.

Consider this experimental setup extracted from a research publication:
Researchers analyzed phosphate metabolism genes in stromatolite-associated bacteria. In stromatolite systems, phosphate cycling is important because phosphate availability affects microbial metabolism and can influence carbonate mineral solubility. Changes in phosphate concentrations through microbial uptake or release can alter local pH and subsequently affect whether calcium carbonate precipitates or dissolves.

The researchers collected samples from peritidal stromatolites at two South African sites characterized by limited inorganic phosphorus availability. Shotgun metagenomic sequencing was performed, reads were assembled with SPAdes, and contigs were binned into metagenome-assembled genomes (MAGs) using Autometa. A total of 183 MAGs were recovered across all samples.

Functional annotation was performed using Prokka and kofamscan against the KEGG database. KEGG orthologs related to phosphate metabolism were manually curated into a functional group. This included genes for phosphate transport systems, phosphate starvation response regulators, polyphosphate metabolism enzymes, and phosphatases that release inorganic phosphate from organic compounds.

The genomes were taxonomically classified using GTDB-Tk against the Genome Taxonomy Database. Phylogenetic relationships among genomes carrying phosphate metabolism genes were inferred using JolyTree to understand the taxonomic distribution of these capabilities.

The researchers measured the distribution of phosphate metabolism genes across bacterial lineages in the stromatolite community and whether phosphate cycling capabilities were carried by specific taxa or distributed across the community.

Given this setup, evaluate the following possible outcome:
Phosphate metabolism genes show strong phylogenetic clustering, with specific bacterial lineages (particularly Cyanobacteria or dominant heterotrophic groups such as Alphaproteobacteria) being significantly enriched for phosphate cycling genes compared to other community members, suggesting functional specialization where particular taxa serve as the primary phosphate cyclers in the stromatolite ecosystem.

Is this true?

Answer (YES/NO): YES